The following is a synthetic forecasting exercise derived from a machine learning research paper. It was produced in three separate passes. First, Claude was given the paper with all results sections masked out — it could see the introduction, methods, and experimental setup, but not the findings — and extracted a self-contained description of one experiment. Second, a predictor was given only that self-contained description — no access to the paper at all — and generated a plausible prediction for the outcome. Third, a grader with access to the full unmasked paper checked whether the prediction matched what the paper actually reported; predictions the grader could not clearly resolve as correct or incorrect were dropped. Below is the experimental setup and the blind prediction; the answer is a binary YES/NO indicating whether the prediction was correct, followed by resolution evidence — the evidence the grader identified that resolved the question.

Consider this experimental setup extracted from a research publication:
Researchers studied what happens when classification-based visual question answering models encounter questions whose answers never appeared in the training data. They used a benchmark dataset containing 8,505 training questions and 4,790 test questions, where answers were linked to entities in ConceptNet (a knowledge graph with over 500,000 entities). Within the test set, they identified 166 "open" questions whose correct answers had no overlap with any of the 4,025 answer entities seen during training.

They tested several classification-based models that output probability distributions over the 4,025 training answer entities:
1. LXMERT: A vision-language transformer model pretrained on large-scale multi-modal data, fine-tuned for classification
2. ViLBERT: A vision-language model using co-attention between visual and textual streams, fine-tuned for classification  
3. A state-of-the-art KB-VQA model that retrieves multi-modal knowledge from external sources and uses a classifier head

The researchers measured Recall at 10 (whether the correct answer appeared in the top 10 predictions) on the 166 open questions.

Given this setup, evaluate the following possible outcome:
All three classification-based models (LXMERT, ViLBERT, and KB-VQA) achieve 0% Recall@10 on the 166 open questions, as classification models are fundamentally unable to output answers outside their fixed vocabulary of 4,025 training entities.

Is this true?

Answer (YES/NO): NO